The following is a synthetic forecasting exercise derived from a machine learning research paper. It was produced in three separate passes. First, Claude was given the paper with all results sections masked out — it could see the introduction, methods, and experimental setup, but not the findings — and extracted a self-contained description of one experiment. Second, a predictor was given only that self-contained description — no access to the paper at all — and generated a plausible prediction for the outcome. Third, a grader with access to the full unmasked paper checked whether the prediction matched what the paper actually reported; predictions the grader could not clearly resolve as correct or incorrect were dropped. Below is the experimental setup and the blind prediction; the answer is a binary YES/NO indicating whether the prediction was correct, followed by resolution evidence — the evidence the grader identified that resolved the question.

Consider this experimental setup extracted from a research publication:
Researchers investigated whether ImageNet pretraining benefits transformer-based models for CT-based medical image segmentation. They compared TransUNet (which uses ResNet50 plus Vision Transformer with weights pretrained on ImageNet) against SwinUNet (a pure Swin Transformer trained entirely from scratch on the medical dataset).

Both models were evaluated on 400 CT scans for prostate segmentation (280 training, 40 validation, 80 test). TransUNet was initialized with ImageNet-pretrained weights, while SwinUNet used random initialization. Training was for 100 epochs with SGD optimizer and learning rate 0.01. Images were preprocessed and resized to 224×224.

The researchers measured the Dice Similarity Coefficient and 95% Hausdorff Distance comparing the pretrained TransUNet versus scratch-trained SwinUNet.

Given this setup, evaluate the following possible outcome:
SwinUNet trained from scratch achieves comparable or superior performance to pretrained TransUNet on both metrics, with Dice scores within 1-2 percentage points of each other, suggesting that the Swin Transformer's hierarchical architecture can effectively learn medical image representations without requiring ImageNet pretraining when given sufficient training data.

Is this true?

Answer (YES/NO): YES